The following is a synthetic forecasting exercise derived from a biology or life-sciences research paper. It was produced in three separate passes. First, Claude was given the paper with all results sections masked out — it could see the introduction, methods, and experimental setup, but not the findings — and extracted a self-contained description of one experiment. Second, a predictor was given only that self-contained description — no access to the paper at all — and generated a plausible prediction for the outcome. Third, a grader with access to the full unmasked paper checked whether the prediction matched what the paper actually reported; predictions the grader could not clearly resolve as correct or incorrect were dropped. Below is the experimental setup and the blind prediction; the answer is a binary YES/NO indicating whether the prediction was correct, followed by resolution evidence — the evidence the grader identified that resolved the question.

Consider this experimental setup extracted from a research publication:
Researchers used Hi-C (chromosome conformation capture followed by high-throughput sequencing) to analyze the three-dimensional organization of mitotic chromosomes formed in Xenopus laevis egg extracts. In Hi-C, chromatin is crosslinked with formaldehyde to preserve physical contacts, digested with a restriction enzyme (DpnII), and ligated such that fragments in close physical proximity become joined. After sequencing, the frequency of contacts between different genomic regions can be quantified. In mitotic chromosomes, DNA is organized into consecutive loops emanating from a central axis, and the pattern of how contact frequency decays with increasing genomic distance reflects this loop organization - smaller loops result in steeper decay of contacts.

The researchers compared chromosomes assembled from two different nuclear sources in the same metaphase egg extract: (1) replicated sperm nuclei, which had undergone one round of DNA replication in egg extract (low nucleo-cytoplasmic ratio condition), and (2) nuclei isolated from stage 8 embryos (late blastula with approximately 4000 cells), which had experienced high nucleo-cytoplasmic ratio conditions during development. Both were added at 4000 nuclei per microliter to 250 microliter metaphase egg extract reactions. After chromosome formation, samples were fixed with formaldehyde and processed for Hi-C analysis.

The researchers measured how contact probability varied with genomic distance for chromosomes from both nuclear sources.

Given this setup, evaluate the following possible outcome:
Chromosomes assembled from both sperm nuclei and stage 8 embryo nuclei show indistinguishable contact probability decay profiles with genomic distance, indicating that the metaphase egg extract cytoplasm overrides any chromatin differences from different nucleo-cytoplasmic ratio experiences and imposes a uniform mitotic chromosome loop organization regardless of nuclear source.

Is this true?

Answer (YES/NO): NO